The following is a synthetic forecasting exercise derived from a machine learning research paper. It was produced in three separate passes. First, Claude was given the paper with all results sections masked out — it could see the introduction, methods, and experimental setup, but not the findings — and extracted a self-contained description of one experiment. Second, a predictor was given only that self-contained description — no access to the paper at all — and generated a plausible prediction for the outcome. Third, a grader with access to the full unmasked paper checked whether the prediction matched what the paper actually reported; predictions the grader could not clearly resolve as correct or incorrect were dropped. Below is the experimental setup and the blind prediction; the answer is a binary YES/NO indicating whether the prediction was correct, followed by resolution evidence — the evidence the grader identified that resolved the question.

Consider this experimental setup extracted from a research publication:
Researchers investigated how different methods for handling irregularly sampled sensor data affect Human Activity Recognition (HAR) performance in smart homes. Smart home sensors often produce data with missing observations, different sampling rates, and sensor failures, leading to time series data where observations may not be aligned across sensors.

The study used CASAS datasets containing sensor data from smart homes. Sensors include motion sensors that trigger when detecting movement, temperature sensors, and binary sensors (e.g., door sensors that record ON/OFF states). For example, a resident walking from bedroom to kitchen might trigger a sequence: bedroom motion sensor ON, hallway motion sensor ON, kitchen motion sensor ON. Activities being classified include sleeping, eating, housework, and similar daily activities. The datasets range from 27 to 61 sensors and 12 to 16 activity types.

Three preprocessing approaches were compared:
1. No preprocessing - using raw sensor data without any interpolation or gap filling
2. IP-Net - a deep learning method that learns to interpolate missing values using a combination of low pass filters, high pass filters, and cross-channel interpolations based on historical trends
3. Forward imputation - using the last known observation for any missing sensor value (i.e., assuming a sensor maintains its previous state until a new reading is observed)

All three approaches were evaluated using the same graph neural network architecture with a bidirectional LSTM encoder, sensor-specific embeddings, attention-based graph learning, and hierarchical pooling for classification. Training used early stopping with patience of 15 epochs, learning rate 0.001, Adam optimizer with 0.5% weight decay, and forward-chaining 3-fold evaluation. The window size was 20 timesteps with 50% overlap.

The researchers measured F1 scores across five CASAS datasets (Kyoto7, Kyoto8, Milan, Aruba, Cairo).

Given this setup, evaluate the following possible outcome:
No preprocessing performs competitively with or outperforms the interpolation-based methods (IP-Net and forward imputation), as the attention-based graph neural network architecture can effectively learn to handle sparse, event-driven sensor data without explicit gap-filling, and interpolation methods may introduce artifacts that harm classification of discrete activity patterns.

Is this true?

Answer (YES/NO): NO